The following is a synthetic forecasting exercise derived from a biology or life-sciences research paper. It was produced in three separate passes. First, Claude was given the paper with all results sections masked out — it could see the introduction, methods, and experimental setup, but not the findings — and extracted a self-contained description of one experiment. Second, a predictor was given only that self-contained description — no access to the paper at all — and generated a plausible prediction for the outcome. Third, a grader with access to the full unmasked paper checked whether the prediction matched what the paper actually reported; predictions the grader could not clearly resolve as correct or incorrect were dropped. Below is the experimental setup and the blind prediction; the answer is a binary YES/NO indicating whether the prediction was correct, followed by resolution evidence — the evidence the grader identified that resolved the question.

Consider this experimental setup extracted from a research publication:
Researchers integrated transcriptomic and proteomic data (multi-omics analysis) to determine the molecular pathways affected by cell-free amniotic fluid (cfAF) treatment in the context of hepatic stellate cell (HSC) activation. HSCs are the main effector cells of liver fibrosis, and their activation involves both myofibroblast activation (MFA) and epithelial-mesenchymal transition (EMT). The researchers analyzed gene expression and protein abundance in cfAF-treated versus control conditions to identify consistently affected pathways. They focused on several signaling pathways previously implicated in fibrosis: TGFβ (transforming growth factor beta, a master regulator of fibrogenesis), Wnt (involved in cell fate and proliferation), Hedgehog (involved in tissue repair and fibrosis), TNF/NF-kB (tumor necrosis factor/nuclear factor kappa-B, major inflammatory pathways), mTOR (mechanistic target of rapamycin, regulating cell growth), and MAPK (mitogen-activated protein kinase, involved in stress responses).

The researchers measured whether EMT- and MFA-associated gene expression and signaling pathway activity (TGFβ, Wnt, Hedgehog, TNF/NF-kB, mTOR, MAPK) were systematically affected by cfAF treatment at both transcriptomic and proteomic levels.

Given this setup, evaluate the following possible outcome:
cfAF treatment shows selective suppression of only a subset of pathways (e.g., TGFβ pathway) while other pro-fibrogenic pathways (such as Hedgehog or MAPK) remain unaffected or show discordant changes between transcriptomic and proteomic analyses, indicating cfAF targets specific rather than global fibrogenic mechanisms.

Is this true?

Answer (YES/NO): NO